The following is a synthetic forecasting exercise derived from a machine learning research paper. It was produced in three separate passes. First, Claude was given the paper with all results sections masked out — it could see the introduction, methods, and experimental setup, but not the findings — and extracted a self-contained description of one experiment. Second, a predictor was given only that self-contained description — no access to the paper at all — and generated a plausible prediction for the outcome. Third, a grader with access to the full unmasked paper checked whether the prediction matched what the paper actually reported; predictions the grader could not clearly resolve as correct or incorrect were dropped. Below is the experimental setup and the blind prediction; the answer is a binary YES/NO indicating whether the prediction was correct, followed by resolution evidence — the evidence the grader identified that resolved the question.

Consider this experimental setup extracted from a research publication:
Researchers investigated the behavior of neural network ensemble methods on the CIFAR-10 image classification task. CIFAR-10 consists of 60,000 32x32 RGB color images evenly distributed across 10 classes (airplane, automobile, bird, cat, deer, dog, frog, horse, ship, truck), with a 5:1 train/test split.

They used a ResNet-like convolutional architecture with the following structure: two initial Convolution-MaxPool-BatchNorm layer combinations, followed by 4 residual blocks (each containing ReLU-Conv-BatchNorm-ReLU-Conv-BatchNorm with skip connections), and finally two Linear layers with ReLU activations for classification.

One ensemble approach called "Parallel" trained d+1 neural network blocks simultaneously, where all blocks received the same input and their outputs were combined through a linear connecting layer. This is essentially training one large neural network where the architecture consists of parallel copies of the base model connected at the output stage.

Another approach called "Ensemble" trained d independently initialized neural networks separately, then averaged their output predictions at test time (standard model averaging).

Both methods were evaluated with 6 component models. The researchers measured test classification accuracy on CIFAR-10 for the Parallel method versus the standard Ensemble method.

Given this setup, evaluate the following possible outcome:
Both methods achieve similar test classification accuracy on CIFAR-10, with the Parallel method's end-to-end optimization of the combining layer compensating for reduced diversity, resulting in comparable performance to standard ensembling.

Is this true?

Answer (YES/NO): NO